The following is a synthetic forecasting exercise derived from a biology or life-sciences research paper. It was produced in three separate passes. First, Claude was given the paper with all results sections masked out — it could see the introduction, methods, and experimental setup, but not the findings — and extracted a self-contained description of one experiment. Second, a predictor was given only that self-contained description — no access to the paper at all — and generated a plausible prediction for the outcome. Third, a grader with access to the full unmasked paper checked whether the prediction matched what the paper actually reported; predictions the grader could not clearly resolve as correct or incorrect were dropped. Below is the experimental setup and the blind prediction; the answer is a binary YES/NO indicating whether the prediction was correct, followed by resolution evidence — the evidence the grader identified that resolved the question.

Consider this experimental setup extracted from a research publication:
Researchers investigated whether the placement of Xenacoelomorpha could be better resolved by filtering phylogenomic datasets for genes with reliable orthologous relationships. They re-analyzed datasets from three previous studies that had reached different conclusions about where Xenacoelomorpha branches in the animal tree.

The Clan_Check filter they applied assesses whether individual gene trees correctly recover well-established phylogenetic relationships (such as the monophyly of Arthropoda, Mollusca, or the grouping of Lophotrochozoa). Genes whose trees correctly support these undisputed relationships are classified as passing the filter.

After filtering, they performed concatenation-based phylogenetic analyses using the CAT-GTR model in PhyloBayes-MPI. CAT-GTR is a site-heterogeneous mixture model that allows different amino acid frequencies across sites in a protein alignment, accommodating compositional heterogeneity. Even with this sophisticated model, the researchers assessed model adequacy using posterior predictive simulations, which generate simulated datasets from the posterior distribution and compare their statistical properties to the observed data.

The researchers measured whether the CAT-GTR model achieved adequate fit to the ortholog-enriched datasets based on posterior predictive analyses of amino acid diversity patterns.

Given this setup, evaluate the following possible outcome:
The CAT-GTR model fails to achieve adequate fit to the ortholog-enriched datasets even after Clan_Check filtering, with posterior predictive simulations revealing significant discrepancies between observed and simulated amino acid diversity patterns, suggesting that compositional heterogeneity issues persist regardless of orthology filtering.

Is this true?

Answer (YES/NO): NO